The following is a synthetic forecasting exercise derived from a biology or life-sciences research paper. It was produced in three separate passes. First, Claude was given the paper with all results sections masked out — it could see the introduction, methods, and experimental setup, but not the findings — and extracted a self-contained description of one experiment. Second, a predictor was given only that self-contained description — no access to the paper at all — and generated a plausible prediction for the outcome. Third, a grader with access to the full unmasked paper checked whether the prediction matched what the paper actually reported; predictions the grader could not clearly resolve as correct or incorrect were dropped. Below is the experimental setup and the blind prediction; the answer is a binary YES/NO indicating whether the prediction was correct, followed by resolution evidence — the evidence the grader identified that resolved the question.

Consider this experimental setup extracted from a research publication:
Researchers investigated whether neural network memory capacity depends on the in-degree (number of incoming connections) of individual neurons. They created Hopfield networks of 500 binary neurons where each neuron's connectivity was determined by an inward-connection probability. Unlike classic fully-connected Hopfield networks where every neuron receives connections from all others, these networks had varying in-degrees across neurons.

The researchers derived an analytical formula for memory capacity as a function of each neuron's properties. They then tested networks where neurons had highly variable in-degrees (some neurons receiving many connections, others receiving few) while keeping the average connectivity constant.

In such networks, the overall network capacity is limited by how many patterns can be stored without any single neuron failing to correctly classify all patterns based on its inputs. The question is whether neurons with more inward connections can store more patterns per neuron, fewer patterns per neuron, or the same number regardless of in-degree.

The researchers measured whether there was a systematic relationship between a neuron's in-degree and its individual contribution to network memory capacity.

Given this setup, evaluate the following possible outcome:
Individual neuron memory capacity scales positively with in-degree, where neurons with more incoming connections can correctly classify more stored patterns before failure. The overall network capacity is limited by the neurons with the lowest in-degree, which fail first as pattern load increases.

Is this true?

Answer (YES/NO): YES